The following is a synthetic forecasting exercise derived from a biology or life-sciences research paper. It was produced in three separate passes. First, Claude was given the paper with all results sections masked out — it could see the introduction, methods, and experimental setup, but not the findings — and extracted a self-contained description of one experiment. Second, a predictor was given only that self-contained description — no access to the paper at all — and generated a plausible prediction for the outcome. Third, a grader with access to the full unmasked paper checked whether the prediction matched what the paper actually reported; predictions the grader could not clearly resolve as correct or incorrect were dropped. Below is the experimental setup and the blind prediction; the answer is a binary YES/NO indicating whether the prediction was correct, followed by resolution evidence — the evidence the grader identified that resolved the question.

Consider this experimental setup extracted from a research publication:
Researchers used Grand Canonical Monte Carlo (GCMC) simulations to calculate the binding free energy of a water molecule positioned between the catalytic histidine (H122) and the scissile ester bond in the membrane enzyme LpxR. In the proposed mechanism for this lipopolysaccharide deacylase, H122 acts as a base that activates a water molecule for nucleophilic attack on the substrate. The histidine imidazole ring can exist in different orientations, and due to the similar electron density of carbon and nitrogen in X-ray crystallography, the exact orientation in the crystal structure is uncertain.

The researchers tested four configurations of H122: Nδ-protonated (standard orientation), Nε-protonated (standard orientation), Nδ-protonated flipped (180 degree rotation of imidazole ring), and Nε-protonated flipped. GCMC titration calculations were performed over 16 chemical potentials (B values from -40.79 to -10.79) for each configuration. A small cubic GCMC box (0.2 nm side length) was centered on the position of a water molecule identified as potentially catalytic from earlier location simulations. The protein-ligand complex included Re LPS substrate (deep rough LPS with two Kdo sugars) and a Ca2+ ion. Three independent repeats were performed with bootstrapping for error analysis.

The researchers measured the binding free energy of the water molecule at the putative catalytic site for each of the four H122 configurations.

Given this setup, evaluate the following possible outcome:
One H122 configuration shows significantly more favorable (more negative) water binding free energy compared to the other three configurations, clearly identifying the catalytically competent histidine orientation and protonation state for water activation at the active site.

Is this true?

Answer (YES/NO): YES